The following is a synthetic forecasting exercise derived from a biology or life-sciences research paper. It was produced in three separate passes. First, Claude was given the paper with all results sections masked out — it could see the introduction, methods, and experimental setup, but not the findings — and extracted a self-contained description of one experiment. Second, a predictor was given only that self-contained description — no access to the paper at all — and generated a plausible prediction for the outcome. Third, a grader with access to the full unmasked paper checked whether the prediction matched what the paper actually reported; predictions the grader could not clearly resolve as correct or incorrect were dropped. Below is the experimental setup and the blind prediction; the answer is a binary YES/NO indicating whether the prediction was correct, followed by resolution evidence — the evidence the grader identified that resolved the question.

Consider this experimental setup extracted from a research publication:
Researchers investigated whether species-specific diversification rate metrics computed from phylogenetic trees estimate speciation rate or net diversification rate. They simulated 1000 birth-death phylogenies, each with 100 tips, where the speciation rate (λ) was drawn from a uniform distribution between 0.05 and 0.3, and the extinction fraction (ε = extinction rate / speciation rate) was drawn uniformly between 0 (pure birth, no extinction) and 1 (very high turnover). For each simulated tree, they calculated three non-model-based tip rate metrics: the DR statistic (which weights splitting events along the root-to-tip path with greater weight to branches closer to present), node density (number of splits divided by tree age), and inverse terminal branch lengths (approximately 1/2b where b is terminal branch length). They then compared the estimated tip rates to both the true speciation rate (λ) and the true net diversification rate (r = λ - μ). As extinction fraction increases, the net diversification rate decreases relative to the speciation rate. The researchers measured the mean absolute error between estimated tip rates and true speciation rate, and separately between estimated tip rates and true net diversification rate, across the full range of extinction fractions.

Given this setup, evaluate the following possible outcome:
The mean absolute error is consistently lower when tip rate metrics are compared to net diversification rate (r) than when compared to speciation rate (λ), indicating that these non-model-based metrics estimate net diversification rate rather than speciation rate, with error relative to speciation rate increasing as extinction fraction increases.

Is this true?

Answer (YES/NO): NO